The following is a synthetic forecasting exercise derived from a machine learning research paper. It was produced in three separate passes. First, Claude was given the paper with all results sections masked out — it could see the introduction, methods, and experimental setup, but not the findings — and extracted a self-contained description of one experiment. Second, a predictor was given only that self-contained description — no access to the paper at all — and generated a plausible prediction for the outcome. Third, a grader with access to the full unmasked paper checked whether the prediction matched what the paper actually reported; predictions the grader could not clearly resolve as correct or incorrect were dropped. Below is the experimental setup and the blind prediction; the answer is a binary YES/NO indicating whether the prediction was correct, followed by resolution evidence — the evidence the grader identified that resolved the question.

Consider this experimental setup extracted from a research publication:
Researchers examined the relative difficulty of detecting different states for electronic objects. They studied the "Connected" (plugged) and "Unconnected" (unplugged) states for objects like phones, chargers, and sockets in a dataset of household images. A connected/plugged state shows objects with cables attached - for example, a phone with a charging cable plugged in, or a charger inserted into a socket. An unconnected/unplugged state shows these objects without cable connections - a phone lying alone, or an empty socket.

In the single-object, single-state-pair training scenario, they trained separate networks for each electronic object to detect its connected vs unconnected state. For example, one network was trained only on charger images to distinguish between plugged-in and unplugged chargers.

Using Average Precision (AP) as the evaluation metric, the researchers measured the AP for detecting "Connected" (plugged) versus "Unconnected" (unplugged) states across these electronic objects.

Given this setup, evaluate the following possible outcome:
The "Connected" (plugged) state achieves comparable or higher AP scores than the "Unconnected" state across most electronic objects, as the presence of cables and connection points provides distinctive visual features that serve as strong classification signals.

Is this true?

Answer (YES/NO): NO